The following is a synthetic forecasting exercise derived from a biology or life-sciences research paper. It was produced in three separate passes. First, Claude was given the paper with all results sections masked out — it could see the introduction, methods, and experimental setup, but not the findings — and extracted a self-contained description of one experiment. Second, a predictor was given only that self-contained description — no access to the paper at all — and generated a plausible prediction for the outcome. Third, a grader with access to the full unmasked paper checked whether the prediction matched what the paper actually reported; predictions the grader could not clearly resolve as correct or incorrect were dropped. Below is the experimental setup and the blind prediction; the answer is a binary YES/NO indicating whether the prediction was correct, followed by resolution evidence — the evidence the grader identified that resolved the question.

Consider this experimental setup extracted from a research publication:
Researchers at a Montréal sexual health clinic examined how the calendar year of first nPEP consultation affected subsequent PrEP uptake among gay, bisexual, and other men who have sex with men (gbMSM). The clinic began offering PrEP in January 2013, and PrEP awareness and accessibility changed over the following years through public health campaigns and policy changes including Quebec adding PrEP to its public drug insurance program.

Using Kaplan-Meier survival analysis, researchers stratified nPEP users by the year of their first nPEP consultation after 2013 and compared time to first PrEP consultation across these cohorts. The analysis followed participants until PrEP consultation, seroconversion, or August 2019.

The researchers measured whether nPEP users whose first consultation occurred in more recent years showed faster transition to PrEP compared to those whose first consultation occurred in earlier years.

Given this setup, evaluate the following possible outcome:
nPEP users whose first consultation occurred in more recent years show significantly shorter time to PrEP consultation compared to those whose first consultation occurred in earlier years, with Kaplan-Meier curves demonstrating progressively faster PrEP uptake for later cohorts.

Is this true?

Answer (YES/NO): YES